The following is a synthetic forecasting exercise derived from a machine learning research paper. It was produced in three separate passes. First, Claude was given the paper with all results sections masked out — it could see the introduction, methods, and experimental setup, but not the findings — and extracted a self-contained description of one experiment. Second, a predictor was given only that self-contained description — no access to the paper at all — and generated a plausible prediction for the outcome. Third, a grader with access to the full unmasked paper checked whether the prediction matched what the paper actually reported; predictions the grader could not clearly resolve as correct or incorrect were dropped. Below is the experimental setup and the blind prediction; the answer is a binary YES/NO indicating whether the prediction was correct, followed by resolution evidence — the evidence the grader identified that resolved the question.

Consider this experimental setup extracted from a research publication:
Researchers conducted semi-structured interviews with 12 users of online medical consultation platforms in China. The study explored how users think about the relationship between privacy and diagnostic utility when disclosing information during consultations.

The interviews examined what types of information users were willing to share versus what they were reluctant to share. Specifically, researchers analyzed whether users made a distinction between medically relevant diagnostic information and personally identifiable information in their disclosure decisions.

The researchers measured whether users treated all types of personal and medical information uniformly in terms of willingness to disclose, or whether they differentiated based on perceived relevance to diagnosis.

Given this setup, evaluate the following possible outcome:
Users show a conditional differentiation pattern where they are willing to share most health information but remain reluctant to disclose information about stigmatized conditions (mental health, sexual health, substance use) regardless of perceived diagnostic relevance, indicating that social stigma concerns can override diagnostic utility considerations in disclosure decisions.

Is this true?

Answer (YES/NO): NO